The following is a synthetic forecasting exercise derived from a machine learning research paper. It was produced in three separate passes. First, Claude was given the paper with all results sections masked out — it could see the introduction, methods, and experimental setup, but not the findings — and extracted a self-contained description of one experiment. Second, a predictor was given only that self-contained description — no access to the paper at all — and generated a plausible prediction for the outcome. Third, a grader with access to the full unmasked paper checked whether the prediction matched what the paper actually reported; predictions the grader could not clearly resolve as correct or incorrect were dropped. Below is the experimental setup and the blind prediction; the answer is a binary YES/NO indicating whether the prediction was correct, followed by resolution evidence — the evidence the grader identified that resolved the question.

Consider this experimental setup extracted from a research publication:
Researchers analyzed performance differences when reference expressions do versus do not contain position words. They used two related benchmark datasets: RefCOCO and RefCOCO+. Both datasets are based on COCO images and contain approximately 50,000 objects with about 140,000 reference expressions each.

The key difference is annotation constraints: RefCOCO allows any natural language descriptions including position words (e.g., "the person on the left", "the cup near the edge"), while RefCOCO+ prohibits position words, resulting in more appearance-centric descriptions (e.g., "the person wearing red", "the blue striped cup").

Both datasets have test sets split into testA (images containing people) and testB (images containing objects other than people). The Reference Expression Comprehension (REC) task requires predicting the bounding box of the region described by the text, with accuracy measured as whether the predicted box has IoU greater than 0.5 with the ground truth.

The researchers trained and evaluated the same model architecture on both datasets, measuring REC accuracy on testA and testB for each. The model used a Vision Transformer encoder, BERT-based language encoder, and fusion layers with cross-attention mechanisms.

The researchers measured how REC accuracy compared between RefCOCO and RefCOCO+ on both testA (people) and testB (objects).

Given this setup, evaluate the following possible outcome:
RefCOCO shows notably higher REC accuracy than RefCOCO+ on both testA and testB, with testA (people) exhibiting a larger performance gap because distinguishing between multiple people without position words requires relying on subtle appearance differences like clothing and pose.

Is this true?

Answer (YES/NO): NO